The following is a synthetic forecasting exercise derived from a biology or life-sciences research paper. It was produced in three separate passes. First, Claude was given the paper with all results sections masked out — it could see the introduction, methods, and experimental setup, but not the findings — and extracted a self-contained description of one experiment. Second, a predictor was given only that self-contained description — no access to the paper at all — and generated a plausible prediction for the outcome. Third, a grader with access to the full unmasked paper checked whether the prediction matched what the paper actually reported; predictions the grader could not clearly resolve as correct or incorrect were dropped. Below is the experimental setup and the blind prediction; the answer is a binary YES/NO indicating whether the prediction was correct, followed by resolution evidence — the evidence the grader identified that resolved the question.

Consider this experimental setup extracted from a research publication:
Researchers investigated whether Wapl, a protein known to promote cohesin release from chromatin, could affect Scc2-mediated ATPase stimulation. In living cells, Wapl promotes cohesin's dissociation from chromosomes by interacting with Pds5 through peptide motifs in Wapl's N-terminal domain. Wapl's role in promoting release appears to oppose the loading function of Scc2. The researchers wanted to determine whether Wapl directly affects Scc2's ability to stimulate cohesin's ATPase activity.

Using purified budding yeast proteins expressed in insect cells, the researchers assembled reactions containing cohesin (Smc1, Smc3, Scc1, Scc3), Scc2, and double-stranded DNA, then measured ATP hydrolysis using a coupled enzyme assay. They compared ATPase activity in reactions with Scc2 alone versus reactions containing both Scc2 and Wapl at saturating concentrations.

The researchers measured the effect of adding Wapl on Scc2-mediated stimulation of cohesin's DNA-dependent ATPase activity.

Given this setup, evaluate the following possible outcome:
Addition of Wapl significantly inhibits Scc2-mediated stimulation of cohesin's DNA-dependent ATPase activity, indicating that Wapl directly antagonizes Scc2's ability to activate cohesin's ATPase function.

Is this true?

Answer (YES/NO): NO